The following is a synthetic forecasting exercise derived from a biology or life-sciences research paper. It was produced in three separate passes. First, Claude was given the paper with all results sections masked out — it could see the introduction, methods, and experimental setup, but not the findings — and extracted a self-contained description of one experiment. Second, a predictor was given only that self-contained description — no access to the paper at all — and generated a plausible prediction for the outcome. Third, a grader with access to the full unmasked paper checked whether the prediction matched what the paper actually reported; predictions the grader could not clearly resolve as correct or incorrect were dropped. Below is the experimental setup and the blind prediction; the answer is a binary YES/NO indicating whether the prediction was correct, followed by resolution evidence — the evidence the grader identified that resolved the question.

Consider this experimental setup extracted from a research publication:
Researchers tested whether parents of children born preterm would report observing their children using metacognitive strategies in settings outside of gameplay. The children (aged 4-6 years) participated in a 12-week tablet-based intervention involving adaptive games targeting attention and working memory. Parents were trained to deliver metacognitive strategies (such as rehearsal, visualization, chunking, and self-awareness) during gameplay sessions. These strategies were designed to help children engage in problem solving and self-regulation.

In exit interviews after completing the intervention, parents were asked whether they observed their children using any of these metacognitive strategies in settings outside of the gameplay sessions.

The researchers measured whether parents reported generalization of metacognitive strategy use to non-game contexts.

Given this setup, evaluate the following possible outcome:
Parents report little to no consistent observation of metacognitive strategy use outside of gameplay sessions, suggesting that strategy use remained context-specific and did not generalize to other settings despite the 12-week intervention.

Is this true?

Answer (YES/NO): NO